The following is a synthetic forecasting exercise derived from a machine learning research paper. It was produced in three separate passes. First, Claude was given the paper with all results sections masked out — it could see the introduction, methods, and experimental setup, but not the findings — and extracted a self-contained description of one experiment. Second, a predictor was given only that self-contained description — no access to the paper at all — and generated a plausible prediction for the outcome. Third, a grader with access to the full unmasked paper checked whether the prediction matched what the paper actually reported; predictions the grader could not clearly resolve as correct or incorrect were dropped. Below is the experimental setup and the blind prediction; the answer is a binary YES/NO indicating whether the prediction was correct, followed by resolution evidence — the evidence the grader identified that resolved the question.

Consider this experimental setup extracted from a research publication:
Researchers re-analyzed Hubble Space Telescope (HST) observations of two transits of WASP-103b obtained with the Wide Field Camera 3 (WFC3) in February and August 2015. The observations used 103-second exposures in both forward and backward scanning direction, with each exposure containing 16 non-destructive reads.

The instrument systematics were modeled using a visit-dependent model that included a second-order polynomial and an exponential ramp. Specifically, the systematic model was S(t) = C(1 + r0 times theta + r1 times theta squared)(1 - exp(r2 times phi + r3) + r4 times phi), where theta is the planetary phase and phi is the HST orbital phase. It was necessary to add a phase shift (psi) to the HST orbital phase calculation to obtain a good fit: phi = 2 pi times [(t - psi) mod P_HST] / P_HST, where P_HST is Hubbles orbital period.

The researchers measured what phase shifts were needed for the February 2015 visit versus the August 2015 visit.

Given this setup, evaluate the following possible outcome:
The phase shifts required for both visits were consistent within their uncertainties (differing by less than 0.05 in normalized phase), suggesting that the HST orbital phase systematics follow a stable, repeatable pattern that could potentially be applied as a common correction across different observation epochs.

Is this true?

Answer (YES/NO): NO